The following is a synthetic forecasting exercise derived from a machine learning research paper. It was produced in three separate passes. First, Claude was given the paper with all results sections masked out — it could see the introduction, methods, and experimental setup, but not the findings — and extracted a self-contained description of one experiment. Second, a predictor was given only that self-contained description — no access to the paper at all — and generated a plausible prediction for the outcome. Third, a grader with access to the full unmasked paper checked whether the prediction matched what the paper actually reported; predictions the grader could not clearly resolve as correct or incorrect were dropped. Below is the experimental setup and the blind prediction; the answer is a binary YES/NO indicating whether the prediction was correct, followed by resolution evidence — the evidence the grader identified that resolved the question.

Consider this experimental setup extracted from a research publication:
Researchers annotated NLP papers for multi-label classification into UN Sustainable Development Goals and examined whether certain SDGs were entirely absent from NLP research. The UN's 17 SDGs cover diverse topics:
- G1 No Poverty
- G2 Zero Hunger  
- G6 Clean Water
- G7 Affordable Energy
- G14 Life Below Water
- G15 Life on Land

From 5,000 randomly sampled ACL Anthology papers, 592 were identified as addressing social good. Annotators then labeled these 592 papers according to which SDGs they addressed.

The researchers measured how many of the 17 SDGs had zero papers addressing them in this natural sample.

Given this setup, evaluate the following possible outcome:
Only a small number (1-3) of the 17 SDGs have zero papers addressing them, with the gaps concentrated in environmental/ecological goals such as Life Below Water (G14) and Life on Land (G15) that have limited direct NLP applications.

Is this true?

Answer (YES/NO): NO